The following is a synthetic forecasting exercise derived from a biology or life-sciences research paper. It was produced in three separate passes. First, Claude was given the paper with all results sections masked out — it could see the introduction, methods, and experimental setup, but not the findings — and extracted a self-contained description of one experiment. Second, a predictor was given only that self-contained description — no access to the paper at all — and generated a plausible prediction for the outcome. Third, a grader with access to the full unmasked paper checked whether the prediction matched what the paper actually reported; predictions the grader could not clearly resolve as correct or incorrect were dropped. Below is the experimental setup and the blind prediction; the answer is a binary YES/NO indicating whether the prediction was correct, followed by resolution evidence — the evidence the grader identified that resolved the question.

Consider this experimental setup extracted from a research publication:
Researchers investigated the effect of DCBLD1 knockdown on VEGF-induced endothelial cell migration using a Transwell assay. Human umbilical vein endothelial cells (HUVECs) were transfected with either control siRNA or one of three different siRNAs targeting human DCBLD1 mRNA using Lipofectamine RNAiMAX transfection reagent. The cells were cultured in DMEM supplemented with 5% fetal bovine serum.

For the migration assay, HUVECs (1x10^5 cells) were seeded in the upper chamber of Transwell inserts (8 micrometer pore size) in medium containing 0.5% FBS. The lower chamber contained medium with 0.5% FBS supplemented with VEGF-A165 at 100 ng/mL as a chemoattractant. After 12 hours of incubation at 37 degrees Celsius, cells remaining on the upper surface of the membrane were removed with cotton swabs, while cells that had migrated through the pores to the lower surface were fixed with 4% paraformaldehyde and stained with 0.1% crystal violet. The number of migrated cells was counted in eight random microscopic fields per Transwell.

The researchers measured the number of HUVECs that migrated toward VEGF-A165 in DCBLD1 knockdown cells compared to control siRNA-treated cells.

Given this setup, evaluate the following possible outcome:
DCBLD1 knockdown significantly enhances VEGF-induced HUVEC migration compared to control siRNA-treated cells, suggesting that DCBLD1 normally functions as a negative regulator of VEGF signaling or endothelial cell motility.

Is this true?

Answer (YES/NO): NO